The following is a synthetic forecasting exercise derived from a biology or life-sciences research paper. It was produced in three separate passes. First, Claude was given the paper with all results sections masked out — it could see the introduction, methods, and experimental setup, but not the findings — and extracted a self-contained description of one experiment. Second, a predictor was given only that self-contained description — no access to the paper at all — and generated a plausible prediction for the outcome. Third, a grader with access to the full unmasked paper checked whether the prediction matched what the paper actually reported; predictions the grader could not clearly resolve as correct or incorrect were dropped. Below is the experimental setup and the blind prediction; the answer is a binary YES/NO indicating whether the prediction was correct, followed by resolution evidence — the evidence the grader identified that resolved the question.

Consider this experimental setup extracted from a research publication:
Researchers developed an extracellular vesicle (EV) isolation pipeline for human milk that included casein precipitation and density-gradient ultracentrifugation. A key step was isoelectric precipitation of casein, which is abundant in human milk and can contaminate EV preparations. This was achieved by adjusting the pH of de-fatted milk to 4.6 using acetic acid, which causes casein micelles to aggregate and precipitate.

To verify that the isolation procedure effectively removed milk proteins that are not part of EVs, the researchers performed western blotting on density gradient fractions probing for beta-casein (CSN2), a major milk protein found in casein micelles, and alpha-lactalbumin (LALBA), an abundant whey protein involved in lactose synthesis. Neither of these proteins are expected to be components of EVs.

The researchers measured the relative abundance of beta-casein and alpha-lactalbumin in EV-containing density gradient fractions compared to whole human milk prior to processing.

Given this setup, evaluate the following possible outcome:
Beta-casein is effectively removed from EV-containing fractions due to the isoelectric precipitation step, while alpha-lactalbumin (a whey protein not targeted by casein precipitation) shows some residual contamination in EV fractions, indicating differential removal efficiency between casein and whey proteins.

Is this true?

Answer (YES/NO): NO